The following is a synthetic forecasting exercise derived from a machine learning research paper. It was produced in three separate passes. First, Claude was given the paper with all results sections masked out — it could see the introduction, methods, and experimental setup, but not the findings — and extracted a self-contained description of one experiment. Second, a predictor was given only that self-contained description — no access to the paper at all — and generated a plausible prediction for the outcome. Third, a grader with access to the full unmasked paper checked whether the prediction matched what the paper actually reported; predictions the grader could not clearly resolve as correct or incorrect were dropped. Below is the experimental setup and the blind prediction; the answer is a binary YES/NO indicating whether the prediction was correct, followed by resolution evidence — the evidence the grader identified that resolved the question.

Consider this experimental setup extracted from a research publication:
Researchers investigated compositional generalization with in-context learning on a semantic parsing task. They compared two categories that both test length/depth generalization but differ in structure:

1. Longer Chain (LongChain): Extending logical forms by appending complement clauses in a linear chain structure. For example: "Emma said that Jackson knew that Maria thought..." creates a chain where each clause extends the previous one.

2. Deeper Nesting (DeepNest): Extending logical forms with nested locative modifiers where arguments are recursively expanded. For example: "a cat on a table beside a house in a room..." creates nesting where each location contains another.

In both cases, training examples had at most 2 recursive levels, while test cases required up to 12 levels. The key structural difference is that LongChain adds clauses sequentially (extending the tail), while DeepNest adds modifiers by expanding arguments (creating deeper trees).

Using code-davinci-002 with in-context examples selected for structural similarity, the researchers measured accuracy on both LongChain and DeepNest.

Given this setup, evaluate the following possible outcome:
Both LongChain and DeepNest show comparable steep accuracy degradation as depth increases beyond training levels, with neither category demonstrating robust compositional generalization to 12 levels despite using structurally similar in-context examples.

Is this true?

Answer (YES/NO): NO